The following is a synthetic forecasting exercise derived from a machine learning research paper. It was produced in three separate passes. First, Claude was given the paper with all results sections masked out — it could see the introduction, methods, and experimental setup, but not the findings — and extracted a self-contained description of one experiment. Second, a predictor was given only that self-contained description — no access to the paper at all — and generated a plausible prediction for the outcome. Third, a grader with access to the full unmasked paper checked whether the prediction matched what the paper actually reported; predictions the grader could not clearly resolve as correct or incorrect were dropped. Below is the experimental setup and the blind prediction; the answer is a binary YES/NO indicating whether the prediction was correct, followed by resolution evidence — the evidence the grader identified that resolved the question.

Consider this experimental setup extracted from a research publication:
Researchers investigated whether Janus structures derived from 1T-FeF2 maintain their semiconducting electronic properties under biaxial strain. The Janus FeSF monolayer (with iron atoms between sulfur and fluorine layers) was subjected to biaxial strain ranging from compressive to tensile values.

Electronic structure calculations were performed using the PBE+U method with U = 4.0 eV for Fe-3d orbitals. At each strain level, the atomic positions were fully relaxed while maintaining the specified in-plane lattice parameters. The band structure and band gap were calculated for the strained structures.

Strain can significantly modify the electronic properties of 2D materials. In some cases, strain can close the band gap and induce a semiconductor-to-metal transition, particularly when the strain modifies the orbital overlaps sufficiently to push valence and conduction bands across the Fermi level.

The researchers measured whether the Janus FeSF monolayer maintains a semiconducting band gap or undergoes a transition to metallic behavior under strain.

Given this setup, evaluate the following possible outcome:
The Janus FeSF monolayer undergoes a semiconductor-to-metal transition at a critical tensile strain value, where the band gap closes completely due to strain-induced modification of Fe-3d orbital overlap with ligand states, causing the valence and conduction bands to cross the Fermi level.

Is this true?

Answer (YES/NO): NO